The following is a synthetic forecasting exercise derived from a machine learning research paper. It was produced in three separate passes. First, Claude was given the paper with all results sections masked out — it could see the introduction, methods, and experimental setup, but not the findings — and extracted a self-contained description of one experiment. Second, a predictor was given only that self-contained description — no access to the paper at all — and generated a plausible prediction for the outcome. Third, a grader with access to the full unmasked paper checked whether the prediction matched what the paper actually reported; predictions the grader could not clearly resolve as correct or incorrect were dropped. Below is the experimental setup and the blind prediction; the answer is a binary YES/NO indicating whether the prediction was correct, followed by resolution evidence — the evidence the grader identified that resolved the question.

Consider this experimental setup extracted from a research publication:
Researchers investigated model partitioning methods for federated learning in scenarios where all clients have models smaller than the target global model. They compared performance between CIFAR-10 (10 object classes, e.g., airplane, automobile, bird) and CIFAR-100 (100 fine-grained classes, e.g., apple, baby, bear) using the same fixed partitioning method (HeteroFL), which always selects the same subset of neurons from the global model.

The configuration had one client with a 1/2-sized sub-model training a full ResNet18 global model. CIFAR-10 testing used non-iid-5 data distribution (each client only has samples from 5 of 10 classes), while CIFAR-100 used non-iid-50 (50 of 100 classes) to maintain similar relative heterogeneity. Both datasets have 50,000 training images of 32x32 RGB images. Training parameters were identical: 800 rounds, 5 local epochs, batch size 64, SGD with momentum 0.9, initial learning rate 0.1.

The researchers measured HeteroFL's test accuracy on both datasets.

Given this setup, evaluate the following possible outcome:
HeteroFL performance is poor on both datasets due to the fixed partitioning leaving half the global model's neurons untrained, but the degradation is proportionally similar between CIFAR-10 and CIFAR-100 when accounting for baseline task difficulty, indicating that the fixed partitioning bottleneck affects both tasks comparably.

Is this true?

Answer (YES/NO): NO